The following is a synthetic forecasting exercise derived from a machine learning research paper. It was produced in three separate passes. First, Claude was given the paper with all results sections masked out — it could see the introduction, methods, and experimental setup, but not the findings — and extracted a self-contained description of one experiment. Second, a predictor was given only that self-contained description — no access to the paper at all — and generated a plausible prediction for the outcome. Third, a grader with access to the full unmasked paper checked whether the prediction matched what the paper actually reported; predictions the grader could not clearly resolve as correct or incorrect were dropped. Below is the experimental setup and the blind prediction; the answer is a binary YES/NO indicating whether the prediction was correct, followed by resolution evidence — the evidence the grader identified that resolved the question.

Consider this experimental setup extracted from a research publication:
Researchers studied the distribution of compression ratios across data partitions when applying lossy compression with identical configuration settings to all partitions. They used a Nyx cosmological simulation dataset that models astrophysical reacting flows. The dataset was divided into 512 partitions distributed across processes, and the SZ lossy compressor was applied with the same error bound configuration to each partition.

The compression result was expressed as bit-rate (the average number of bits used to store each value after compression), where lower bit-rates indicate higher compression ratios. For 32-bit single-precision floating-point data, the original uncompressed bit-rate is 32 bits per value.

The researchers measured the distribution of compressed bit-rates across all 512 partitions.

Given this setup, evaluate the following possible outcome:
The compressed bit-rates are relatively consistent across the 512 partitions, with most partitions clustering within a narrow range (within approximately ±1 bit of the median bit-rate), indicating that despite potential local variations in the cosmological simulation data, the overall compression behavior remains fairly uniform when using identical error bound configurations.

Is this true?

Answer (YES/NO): NO